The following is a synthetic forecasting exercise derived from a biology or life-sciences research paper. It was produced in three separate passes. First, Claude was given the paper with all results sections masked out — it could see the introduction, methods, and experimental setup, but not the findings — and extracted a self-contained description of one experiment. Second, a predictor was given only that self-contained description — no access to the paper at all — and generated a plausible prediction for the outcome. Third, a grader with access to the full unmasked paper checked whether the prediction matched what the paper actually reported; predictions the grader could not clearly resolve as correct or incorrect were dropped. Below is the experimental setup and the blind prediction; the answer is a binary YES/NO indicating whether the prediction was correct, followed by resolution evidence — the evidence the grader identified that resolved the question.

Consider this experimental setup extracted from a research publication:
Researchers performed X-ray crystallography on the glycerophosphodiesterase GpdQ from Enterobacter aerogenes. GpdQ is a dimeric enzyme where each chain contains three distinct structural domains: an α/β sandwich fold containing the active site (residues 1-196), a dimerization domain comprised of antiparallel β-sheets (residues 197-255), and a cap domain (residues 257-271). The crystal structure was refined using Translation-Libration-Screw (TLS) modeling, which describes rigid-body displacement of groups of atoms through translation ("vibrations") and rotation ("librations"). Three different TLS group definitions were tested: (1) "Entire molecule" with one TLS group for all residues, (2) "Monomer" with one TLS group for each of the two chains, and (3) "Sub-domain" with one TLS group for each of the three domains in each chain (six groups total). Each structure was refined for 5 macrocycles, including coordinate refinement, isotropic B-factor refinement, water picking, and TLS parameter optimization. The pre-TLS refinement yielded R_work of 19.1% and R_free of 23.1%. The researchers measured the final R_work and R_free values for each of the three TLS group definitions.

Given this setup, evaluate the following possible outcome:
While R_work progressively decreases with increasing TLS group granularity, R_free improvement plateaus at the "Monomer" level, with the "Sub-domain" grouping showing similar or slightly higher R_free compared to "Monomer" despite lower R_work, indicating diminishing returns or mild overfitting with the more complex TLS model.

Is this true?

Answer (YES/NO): NO